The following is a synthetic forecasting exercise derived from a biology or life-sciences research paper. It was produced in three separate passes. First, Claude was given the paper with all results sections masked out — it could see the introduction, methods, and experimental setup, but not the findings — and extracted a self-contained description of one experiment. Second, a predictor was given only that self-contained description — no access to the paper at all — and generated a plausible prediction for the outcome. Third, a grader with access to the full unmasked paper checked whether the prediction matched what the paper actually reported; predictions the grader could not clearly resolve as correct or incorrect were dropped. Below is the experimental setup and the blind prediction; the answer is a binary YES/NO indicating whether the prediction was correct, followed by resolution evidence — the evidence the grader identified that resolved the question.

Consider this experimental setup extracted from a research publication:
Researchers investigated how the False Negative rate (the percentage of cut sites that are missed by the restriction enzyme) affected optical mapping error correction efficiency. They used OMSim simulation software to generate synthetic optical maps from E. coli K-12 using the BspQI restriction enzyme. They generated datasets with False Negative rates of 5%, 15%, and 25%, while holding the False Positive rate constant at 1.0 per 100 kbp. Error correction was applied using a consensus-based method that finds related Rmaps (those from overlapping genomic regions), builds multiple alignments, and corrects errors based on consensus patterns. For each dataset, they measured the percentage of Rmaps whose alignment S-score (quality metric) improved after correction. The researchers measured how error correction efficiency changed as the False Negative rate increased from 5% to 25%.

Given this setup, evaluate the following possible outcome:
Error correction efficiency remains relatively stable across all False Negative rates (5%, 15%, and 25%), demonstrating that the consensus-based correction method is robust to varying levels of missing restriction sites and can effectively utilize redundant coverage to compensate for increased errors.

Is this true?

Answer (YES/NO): NO